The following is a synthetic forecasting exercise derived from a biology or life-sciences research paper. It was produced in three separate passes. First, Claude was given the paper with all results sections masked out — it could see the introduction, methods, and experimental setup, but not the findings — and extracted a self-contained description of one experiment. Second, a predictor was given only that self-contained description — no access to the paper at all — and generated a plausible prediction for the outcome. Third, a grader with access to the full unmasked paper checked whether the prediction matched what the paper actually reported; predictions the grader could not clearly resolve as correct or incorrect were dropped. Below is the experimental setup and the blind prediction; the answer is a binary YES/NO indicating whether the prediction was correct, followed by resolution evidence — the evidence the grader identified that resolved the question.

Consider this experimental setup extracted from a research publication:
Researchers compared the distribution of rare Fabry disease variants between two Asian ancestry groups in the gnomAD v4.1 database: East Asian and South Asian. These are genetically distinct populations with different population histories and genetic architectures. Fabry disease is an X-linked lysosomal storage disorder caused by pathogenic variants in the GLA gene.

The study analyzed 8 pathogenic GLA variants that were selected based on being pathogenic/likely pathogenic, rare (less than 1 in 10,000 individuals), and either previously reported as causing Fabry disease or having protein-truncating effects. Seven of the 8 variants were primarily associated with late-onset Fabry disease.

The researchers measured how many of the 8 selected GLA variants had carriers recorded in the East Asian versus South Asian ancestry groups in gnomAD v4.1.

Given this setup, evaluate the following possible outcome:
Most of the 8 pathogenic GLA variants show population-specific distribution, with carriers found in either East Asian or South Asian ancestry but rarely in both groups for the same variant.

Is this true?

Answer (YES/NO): NO